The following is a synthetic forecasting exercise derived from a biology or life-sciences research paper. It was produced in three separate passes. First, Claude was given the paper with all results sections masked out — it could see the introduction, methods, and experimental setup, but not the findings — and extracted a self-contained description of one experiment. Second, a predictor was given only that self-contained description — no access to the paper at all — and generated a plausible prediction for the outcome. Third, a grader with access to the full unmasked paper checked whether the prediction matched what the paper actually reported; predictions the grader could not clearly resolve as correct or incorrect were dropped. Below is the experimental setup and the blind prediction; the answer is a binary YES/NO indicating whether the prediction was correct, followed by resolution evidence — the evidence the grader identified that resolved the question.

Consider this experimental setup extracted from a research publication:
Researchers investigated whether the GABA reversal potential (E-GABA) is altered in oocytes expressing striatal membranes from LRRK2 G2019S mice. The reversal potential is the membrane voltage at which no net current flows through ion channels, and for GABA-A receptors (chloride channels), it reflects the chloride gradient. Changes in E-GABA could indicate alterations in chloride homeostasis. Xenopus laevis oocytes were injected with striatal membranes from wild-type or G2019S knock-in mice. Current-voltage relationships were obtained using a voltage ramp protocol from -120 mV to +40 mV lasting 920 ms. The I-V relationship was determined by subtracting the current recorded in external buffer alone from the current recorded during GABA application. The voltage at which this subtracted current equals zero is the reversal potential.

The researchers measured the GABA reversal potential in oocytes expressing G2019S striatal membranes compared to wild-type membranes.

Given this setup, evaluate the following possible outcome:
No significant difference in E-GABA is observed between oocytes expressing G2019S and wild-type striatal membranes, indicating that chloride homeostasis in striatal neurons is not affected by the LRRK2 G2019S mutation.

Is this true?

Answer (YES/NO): YES